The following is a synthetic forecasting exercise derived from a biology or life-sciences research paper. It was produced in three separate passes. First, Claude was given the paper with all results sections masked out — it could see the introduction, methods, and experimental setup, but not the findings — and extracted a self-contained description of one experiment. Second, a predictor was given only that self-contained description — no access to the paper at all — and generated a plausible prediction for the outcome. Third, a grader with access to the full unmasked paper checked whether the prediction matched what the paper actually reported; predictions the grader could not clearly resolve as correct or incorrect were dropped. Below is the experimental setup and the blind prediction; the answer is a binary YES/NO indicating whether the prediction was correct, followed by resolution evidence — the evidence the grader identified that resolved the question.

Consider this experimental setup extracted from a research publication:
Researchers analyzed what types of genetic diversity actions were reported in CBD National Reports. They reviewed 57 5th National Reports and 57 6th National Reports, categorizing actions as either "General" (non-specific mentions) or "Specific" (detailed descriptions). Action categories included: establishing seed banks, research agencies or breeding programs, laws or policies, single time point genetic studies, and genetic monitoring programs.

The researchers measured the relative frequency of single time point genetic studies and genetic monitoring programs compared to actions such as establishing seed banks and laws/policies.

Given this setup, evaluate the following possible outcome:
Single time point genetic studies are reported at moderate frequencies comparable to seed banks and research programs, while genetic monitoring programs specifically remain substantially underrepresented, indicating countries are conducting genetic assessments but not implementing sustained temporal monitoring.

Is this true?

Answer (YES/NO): NO